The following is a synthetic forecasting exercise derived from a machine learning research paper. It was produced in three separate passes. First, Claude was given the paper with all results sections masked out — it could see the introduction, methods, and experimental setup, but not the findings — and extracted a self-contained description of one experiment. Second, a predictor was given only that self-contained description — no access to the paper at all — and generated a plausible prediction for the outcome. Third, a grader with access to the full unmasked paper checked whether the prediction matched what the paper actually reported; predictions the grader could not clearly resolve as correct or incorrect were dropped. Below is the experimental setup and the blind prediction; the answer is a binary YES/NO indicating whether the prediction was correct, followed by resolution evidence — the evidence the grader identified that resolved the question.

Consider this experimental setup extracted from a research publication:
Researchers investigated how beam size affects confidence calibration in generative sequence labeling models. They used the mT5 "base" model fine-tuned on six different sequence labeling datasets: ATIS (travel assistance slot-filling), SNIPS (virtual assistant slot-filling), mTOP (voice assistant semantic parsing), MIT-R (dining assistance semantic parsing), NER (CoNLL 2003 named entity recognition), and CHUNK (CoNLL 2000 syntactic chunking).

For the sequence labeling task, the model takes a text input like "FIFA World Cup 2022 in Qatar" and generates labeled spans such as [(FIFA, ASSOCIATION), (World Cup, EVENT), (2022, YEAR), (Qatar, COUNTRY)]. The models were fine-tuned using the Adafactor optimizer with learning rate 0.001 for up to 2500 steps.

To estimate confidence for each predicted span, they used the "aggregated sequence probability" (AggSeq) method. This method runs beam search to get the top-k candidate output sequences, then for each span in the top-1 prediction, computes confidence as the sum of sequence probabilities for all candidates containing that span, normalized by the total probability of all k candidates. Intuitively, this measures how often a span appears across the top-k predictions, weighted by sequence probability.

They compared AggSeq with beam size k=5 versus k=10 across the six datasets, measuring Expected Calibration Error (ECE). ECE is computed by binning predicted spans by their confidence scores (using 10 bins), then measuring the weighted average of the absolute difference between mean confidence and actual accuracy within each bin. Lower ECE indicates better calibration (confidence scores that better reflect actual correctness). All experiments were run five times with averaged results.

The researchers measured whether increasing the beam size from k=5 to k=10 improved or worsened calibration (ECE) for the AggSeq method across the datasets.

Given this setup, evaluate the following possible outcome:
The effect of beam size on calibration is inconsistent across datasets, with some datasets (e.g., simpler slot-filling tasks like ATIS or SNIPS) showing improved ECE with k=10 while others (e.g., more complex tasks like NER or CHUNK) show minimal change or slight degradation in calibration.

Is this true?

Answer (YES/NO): NO